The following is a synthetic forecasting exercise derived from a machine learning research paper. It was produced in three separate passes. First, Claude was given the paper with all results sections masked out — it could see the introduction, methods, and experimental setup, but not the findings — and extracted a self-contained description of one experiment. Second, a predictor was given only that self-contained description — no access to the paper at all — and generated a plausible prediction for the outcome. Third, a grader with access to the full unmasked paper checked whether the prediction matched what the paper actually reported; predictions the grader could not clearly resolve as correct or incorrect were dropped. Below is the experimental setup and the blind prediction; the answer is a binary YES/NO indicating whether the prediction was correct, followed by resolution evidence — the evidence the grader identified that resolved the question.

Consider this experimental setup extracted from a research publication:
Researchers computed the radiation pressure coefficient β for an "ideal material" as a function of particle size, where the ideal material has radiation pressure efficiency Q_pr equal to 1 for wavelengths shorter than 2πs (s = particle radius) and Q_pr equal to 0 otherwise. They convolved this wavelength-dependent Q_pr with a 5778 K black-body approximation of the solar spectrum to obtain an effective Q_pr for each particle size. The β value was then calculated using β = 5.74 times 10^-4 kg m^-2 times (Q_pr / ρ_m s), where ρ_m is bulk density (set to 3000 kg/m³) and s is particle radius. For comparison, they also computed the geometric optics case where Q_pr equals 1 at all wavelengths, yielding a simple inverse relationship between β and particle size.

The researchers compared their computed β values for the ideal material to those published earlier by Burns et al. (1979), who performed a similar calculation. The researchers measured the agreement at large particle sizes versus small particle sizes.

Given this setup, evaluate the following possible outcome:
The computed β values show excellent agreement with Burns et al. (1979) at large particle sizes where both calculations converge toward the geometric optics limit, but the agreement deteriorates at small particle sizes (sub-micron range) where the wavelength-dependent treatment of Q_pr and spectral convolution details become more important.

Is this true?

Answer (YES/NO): YES